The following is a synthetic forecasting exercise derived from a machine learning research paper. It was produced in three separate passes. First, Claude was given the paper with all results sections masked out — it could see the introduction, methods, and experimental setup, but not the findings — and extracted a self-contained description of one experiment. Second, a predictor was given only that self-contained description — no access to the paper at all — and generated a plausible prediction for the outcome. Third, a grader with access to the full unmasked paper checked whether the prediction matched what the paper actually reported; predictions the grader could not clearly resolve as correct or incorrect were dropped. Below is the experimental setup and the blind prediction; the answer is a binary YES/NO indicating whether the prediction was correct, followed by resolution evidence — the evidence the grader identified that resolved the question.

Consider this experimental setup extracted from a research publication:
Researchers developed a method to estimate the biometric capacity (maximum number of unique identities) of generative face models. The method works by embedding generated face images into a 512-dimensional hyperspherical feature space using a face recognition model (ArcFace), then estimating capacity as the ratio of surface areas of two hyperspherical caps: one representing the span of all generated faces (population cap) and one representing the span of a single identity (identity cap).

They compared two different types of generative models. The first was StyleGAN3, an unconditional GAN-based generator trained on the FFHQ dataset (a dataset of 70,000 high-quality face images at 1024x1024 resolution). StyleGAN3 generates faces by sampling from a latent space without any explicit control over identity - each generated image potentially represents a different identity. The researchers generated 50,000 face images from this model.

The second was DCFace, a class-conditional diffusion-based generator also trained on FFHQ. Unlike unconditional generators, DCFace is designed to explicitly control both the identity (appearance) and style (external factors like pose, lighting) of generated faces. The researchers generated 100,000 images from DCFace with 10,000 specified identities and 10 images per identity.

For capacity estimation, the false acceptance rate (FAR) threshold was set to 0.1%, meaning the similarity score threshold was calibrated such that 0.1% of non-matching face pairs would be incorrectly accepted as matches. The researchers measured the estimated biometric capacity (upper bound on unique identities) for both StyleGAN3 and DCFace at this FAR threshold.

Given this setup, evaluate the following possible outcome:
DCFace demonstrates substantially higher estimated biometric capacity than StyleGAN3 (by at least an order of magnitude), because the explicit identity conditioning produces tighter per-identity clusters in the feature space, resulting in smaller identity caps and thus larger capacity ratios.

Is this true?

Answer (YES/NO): NO